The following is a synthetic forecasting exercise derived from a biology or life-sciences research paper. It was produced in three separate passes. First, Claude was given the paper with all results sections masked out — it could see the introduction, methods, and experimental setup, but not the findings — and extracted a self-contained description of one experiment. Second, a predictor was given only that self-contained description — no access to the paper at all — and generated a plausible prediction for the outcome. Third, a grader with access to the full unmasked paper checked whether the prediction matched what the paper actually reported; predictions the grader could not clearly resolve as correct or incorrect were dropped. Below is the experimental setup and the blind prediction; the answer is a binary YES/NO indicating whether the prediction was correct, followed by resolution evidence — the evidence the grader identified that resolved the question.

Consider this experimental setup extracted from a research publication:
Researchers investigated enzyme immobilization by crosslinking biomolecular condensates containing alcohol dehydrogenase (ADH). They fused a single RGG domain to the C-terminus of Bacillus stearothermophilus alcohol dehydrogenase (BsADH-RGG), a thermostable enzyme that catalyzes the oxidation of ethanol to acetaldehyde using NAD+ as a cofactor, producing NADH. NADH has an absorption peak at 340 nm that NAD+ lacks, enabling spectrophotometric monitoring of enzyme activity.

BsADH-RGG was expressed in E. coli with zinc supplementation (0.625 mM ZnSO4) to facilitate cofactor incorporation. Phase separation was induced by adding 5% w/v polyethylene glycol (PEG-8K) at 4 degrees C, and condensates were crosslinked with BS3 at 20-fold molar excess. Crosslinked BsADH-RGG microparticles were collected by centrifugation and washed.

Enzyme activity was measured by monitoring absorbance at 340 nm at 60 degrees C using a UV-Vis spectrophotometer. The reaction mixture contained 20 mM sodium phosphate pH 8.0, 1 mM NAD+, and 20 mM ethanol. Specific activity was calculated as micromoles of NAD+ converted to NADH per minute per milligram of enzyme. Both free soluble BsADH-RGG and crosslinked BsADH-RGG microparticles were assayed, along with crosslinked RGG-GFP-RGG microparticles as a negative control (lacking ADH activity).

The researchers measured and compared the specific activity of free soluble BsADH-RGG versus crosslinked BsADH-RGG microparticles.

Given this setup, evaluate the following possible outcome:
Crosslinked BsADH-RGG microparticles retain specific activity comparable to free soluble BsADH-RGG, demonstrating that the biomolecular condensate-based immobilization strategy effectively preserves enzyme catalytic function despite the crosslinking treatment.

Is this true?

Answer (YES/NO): NO